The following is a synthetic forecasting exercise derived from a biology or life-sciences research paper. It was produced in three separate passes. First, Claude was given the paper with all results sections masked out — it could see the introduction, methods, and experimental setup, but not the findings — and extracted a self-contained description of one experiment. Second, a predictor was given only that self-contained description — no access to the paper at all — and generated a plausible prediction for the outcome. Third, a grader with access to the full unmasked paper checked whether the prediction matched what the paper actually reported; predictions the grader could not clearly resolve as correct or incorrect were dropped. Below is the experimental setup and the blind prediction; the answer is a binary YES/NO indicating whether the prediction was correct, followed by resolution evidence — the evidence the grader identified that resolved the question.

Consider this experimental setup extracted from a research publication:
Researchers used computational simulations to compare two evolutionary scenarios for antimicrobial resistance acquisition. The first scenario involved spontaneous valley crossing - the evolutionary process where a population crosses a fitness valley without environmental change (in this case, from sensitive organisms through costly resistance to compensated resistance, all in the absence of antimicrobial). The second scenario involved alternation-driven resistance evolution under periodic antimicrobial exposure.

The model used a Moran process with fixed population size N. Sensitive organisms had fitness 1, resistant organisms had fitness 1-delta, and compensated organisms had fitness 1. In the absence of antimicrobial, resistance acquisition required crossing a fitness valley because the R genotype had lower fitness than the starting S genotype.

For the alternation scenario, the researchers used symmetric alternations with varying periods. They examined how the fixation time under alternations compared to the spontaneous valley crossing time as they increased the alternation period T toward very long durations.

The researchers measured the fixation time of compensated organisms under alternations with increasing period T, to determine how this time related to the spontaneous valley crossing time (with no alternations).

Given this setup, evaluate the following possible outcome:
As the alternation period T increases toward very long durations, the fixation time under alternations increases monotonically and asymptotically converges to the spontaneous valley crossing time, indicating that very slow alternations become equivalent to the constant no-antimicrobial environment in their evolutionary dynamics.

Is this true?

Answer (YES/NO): YES